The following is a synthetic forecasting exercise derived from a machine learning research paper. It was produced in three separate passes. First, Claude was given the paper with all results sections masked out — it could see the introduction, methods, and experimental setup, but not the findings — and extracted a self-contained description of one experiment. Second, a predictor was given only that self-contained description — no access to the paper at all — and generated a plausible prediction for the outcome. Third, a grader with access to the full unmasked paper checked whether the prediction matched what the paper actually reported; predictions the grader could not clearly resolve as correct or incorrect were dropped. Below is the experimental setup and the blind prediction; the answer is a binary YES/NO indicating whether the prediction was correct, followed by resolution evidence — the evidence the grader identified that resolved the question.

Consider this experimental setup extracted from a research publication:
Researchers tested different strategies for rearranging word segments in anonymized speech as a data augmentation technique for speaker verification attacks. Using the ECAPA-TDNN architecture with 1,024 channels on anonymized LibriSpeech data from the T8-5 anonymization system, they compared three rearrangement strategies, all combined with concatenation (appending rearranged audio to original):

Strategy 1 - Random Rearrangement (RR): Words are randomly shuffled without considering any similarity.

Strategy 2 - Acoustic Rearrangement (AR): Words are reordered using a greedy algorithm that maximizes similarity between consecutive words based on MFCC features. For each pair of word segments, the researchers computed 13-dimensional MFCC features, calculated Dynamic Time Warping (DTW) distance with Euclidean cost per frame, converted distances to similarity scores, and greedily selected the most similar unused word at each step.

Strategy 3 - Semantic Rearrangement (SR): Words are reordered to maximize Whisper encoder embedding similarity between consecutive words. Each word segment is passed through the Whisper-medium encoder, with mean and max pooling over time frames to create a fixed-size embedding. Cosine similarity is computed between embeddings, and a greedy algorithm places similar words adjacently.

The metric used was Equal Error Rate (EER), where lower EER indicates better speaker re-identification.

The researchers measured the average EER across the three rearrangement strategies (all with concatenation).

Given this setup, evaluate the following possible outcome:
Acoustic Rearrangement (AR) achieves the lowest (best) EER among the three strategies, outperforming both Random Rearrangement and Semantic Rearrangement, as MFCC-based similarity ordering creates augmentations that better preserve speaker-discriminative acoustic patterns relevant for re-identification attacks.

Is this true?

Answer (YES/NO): NO